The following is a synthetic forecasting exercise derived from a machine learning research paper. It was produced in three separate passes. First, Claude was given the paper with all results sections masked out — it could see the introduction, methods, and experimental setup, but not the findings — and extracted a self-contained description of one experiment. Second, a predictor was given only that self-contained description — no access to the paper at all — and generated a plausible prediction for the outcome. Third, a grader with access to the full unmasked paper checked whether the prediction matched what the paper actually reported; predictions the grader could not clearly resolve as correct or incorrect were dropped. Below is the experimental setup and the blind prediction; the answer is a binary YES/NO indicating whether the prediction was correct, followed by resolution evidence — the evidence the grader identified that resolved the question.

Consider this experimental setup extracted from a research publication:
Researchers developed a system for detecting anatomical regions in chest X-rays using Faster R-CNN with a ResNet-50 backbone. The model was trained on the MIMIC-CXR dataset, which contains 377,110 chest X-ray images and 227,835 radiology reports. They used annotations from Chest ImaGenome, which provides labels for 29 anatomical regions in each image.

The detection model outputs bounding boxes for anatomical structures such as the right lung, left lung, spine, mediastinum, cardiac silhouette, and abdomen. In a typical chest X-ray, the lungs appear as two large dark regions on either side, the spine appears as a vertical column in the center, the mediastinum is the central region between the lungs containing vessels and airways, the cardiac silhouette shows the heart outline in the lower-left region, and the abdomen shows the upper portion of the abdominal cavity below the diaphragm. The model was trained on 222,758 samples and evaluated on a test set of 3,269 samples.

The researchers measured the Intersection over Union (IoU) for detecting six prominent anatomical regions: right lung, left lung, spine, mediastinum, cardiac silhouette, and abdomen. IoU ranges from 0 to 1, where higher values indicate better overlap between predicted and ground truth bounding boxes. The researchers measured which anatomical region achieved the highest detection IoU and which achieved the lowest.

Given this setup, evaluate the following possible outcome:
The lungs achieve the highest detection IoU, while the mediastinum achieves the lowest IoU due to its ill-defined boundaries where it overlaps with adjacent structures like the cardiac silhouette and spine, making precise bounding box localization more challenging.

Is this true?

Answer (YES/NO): NO